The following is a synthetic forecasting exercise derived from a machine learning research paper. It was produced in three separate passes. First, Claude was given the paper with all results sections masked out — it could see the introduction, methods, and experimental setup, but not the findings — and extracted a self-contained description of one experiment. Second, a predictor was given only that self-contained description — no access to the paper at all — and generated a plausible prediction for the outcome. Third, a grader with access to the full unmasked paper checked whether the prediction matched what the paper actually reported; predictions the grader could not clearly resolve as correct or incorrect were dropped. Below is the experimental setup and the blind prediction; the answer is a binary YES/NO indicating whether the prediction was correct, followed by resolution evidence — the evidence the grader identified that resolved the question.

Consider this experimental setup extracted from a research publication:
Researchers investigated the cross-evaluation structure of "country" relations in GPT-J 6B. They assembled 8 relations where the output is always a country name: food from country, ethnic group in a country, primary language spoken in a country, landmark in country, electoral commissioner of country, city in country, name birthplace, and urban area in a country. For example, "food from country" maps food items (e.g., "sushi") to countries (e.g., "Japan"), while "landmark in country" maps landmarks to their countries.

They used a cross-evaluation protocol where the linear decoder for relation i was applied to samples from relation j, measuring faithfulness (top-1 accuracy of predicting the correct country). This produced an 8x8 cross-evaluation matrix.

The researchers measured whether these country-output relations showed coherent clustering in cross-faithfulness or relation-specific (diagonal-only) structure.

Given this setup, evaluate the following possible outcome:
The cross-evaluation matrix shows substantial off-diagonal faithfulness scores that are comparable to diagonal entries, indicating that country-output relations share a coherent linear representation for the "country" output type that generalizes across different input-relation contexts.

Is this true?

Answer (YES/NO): YES